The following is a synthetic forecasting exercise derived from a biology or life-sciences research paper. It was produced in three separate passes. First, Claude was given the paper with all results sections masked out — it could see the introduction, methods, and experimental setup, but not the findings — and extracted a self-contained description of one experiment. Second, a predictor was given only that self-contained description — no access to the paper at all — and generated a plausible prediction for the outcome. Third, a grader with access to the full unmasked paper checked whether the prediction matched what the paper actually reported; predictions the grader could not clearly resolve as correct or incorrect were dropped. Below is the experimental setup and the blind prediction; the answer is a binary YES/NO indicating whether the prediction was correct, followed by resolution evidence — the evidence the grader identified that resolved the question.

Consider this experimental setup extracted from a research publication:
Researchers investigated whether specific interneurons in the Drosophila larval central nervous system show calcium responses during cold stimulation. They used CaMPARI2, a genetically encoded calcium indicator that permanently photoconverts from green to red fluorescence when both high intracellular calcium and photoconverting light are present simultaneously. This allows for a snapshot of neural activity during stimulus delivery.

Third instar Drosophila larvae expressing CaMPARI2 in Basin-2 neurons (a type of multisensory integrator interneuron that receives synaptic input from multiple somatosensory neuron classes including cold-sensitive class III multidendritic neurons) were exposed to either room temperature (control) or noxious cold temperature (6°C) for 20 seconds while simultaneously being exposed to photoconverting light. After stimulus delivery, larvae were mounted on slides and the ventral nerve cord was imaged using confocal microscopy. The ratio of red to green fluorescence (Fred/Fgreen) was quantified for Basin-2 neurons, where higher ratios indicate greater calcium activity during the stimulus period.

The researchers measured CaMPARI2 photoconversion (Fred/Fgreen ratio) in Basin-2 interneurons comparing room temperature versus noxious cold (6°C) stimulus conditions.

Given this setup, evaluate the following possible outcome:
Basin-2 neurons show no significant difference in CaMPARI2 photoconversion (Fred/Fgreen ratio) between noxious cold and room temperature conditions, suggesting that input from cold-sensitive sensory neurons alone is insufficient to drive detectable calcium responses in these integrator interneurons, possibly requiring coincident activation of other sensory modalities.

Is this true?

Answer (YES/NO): NO